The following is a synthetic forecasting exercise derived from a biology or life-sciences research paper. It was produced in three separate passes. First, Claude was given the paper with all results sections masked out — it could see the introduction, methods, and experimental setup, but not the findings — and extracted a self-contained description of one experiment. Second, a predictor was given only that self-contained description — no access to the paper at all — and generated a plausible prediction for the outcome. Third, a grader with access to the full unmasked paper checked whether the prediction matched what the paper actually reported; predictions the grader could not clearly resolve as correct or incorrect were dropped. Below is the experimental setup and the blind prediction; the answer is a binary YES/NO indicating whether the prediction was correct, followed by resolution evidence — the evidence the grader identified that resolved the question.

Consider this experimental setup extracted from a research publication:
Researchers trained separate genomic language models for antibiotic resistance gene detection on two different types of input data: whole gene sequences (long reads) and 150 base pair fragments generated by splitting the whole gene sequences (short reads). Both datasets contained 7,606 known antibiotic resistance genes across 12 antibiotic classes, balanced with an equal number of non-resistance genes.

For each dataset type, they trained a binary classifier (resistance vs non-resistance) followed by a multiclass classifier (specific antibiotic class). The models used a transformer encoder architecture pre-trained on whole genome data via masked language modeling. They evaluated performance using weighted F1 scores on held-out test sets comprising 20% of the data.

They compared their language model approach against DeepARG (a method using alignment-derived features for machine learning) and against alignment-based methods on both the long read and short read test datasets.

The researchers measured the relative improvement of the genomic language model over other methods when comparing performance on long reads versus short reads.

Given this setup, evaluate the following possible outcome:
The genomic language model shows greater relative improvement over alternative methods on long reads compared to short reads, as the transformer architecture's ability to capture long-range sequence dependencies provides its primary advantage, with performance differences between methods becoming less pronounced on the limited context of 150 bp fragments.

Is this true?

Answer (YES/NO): NO